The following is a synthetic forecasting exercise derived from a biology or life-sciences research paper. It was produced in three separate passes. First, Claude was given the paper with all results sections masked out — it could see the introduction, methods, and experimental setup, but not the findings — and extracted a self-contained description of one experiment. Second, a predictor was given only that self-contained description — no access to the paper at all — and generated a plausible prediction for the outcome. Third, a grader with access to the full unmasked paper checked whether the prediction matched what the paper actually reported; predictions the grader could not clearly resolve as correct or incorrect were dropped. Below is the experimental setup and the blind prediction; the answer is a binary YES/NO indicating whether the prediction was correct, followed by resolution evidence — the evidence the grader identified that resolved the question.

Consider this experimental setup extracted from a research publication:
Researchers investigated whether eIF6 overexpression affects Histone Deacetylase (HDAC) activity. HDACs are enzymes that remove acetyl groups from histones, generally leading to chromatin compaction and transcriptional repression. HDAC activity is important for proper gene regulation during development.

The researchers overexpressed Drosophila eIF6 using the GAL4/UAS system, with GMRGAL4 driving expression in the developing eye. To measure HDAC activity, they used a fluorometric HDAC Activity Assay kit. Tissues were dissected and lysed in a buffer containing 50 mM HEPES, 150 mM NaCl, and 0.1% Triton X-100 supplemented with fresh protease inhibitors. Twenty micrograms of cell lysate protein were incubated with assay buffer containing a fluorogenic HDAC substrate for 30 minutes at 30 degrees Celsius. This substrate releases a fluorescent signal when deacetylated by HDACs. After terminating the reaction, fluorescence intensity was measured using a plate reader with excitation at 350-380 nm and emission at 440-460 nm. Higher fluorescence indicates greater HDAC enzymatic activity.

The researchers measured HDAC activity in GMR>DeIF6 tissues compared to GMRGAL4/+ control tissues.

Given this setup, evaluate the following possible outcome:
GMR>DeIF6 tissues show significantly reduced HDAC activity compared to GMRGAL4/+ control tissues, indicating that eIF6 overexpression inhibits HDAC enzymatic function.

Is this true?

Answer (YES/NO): YES